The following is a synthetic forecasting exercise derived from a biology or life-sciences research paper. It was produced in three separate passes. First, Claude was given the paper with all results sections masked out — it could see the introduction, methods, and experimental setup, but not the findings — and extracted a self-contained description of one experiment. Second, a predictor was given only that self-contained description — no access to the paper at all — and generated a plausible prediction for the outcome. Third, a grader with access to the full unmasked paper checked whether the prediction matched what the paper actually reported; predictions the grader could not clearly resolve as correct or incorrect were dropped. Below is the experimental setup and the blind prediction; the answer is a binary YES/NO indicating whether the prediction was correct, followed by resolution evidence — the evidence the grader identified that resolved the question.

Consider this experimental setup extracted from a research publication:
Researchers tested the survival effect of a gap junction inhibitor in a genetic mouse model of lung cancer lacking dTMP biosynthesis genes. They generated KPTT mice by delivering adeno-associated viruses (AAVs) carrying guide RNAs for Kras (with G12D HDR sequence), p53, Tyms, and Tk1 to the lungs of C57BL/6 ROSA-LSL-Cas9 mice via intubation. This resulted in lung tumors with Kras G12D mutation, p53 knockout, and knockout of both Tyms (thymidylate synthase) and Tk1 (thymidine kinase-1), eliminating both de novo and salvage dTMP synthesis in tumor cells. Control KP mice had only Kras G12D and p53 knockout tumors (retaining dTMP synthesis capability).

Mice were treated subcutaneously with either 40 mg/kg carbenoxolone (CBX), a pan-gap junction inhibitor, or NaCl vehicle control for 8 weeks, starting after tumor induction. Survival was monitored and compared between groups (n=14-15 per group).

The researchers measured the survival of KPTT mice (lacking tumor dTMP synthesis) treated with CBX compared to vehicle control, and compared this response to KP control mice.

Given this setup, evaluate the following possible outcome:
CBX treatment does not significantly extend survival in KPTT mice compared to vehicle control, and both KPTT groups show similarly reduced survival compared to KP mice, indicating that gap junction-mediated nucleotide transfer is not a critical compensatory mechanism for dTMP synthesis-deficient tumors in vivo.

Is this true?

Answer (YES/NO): NO